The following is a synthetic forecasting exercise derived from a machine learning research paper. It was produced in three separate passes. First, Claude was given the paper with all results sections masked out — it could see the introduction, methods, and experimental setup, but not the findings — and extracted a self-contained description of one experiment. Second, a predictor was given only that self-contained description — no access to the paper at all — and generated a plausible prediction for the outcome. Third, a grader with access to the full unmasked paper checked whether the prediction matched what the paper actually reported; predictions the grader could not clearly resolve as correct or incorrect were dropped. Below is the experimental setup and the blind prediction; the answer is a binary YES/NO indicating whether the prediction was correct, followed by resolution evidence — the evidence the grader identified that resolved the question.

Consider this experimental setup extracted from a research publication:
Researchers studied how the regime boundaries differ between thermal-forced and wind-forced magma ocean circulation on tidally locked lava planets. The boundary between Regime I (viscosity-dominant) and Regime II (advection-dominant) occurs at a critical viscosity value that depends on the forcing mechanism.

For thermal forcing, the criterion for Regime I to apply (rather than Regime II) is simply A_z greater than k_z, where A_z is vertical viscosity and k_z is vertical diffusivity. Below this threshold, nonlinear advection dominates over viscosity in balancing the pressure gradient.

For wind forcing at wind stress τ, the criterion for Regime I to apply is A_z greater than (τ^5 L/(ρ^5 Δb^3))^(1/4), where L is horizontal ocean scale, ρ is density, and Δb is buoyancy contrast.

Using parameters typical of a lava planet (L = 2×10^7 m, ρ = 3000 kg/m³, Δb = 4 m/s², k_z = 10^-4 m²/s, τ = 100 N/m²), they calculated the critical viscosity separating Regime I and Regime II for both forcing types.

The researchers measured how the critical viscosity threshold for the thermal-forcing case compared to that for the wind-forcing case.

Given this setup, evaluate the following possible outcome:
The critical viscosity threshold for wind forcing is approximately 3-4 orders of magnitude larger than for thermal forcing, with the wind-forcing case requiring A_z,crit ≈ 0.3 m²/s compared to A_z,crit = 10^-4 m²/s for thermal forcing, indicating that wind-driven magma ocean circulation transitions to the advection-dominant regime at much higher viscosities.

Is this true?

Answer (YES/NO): NO